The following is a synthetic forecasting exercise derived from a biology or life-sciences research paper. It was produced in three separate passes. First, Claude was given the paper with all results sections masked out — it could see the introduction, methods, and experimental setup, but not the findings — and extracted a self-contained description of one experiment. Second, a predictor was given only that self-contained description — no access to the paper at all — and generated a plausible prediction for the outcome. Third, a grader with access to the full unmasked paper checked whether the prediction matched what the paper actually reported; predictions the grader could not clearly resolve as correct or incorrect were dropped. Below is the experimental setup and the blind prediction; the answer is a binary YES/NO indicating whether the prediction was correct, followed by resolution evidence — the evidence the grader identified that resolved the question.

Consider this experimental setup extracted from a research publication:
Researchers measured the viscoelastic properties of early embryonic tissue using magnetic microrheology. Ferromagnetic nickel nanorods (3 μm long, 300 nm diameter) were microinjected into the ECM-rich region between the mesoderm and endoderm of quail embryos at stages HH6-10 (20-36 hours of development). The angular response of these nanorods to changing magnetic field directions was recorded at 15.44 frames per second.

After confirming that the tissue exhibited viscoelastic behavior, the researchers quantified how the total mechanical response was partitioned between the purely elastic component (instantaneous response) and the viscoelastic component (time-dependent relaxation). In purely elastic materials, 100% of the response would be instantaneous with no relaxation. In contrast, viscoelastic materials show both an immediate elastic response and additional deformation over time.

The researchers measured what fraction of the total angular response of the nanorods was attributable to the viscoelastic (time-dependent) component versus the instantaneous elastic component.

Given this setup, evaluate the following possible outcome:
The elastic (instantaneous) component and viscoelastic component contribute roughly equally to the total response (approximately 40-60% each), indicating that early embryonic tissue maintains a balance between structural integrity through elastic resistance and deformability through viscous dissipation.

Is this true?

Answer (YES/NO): YES